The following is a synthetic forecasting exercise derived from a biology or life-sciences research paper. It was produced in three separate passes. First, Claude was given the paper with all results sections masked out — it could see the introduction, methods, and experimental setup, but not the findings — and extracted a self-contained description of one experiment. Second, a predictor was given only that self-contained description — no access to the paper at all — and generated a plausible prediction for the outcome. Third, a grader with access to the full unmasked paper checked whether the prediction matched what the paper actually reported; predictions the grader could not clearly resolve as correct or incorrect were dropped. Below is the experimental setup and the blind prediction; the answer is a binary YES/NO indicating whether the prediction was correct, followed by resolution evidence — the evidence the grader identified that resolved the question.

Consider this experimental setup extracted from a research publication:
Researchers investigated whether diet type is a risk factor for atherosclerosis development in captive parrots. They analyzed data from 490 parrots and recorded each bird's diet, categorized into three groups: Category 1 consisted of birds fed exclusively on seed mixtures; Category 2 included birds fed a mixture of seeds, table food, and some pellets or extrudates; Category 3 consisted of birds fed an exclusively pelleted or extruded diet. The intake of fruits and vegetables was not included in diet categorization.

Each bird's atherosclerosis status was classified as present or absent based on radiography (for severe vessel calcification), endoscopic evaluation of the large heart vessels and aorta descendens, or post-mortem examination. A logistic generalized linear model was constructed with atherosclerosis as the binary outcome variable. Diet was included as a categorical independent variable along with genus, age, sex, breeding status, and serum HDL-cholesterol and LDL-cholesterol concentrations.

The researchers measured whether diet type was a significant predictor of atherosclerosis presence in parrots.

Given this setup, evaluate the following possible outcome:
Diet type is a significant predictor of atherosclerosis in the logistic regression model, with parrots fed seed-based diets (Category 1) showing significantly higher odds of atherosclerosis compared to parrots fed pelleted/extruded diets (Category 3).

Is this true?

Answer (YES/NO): YES